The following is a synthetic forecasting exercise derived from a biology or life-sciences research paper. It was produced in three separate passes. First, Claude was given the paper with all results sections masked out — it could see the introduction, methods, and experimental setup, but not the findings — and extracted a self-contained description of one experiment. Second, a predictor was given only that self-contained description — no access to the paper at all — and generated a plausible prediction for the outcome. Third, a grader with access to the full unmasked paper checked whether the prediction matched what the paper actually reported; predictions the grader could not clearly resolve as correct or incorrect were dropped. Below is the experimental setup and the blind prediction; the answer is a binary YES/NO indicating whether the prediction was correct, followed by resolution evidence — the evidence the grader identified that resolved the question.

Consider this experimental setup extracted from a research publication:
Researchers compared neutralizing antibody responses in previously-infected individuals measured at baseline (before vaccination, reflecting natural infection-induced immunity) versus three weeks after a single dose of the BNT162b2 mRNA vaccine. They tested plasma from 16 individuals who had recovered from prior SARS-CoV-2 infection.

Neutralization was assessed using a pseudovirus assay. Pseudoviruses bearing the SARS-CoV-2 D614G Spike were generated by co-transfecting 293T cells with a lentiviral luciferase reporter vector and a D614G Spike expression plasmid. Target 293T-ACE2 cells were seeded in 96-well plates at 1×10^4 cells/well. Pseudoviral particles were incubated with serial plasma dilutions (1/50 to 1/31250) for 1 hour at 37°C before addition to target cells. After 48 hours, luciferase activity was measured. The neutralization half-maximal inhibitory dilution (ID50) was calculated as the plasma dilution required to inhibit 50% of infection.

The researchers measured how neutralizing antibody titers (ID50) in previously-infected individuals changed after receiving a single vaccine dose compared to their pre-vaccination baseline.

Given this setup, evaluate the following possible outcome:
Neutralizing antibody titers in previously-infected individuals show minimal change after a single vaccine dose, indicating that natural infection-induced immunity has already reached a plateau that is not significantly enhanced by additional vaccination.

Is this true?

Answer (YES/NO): NO